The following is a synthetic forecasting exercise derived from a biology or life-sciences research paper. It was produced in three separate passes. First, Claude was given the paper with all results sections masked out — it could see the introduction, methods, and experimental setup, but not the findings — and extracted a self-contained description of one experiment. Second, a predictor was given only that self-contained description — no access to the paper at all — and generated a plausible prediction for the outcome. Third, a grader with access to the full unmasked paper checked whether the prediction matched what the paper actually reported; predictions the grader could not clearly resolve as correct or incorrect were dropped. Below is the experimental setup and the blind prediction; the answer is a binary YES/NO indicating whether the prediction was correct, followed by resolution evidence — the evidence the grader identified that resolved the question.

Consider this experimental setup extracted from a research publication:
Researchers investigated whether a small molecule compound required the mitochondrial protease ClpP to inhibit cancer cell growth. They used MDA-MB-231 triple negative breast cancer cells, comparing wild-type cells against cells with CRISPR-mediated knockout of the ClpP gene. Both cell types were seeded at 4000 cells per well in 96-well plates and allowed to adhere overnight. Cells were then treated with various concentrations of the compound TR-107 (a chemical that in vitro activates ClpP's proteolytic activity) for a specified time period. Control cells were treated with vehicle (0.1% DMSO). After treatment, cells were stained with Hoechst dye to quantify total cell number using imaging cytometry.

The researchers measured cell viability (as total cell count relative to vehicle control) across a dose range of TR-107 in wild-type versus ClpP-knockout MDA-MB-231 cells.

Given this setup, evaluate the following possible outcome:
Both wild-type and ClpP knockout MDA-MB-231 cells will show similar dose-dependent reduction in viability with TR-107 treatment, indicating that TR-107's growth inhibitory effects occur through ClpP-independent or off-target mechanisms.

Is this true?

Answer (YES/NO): NO